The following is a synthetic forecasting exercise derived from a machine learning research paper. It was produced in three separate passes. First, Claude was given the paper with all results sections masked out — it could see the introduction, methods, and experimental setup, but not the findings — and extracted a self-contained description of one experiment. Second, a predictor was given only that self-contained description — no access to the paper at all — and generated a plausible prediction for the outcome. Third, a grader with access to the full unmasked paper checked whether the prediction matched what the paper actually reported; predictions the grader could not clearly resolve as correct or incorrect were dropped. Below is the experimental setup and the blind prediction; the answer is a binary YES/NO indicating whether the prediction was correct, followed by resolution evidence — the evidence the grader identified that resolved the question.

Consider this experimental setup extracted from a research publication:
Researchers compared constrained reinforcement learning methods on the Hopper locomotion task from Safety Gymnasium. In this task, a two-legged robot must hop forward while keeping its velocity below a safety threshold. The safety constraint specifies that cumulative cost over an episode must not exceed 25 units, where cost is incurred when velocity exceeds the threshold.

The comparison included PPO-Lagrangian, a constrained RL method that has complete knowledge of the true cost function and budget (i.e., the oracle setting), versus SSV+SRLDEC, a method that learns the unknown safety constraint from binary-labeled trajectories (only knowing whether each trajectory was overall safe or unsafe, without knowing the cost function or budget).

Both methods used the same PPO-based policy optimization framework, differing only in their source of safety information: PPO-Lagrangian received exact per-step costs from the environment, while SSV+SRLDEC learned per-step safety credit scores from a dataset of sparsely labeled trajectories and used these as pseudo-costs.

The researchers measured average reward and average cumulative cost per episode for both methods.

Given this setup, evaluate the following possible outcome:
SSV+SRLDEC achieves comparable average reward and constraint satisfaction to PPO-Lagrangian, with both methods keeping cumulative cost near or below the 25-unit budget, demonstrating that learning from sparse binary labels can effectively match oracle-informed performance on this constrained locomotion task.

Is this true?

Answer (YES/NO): NO